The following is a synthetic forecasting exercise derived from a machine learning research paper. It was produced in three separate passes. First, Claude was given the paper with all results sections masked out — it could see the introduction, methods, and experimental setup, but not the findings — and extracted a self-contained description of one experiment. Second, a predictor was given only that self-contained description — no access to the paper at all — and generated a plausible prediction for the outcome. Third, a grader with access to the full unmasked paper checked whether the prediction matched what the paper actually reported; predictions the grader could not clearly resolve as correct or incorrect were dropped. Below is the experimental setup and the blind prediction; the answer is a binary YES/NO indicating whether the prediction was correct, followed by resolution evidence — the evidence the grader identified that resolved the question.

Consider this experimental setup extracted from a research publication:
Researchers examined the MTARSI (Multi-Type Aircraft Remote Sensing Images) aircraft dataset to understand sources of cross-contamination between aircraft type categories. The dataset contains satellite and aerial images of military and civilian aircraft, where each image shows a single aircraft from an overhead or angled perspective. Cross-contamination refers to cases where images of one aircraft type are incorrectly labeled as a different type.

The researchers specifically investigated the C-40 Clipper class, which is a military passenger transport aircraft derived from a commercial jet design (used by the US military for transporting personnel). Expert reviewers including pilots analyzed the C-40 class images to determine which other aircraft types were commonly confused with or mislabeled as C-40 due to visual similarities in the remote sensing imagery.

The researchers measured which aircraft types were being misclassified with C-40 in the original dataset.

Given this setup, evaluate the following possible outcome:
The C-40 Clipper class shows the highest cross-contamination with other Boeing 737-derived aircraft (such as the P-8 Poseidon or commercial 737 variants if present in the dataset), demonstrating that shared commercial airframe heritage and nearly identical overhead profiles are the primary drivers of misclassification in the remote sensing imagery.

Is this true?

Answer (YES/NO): NO